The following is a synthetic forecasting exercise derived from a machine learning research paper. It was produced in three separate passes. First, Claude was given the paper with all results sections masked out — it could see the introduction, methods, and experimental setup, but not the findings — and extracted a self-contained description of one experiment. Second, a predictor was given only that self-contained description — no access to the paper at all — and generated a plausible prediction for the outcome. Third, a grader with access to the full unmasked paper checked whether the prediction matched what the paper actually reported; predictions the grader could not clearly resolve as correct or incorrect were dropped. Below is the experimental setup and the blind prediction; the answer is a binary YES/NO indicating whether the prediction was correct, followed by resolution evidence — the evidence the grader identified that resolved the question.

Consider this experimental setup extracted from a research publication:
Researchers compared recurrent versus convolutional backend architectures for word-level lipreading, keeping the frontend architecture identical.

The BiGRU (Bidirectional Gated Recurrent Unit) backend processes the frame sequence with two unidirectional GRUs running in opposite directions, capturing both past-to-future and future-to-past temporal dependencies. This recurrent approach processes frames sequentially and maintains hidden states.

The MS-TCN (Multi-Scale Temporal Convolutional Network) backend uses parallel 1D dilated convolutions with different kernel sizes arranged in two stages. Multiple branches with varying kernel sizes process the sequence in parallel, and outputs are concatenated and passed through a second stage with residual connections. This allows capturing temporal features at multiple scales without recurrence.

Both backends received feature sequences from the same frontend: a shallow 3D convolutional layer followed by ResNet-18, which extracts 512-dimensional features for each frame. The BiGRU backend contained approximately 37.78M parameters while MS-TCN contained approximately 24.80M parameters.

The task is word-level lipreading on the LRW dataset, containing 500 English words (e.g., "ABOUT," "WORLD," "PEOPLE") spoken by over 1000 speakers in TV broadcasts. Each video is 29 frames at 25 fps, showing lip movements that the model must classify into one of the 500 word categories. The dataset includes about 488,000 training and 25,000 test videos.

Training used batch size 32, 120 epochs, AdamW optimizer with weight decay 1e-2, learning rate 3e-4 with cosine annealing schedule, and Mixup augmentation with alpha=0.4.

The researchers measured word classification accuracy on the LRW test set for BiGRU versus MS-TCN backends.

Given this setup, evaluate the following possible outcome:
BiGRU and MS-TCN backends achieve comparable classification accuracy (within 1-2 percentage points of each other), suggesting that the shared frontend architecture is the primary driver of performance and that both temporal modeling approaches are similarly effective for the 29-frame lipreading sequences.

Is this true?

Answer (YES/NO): NO